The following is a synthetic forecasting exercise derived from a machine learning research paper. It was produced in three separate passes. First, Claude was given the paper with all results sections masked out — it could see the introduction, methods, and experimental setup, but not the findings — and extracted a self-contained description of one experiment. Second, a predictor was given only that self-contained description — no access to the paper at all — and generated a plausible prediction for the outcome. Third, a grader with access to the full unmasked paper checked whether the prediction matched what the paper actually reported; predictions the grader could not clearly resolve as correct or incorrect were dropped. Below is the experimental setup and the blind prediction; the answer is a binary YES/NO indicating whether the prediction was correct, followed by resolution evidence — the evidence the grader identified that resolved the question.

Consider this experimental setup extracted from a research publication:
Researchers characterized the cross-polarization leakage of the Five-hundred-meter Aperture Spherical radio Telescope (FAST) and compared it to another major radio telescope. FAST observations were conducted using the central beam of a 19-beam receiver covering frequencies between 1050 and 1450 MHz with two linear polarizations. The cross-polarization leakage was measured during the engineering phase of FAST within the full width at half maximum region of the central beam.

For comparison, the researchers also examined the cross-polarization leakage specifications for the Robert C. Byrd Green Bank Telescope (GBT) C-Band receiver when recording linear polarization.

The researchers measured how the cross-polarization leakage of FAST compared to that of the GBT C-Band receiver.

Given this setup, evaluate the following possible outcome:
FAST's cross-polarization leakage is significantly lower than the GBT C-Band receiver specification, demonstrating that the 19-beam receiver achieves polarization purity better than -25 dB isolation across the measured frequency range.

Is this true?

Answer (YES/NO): YES